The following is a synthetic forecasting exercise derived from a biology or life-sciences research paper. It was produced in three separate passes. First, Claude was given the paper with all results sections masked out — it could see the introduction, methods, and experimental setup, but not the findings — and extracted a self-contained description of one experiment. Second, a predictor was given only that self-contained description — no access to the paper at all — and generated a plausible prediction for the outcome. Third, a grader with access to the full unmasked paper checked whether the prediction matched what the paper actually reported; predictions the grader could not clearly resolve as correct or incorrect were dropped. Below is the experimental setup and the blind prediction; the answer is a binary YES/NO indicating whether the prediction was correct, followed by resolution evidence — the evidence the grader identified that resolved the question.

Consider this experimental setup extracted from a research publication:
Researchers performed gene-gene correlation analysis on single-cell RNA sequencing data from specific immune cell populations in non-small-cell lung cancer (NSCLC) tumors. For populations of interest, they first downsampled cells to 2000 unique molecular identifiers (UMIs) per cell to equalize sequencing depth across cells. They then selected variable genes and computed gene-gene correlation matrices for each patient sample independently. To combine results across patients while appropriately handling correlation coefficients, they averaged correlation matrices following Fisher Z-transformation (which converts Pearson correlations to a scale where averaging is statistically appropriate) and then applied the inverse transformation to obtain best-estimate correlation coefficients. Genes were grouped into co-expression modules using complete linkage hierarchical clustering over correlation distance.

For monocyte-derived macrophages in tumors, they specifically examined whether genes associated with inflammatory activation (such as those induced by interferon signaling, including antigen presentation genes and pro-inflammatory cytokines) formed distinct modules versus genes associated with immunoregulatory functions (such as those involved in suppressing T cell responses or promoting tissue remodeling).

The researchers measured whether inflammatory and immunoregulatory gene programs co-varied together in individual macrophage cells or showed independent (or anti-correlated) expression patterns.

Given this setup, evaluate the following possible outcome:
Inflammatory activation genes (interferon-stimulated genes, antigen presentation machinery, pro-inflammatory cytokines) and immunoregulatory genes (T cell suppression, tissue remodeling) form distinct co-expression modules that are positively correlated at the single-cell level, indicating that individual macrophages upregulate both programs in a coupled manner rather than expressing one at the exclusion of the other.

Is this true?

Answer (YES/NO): NO